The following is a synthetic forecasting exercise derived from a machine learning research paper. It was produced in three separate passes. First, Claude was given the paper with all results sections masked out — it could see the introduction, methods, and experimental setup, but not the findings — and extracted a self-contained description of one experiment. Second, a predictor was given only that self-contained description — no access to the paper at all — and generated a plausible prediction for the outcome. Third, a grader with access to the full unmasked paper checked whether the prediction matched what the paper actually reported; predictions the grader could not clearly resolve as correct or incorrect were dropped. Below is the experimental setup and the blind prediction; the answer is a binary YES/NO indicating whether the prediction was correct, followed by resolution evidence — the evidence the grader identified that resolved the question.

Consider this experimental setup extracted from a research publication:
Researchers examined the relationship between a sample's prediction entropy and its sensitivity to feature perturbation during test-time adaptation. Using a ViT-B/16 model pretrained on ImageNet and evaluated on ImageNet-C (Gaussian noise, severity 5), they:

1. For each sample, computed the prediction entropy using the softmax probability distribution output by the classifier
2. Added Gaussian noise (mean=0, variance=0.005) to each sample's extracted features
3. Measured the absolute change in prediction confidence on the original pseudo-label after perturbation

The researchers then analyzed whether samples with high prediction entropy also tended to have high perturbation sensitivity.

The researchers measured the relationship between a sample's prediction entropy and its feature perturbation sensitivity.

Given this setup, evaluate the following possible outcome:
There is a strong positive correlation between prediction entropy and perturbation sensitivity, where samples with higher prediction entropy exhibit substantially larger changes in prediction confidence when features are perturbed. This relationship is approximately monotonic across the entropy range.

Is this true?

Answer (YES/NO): NO